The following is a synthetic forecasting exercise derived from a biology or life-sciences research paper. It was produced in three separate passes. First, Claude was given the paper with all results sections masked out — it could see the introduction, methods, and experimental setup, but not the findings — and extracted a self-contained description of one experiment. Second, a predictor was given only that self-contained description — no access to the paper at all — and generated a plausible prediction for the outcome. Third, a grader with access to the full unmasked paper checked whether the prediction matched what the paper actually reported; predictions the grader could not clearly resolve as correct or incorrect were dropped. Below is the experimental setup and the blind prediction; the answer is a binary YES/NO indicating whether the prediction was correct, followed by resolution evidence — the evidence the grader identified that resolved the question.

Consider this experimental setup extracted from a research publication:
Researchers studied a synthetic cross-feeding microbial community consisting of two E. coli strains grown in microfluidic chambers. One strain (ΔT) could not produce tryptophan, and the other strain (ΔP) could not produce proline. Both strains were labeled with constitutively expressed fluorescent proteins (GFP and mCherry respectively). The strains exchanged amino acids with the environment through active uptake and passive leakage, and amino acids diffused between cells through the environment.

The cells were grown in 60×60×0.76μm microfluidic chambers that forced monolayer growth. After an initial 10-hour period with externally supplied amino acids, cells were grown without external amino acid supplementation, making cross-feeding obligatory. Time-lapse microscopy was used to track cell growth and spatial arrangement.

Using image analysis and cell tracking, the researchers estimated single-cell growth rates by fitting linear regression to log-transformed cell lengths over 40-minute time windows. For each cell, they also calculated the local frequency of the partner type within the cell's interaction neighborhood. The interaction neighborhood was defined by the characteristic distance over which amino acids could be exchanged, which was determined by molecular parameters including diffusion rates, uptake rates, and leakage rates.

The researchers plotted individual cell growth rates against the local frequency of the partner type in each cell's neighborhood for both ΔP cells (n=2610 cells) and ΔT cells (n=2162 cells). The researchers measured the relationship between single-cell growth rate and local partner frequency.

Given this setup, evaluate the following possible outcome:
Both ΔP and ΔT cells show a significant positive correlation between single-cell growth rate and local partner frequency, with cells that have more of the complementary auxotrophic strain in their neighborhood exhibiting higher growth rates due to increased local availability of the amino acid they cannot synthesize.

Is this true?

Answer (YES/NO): YES